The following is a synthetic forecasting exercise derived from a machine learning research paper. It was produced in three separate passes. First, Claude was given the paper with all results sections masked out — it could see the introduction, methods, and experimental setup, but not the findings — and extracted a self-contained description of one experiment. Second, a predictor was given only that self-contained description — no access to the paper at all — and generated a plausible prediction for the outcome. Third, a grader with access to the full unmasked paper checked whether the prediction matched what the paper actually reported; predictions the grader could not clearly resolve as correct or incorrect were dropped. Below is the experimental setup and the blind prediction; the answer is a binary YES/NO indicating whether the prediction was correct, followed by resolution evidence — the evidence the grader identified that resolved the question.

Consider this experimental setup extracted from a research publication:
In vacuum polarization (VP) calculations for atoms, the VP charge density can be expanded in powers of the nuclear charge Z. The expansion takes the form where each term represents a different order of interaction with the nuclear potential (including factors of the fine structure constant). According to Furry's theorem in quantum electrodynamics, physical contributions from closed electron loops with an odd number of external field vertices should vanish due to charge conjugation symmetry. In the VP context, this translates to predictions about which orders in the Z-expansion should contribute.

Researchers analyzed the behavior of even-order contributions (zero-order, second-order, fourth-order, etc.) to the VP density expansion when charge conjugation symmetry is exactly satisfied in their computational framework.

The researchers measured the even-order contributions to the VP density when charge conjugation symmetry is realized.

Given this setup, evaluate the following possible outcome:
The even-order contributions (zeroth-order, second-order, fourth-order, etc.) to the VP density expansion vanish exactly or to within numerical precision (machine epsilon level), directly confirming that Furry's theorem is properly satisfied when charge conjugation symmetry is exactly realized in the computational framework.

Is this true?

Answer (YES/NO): YES